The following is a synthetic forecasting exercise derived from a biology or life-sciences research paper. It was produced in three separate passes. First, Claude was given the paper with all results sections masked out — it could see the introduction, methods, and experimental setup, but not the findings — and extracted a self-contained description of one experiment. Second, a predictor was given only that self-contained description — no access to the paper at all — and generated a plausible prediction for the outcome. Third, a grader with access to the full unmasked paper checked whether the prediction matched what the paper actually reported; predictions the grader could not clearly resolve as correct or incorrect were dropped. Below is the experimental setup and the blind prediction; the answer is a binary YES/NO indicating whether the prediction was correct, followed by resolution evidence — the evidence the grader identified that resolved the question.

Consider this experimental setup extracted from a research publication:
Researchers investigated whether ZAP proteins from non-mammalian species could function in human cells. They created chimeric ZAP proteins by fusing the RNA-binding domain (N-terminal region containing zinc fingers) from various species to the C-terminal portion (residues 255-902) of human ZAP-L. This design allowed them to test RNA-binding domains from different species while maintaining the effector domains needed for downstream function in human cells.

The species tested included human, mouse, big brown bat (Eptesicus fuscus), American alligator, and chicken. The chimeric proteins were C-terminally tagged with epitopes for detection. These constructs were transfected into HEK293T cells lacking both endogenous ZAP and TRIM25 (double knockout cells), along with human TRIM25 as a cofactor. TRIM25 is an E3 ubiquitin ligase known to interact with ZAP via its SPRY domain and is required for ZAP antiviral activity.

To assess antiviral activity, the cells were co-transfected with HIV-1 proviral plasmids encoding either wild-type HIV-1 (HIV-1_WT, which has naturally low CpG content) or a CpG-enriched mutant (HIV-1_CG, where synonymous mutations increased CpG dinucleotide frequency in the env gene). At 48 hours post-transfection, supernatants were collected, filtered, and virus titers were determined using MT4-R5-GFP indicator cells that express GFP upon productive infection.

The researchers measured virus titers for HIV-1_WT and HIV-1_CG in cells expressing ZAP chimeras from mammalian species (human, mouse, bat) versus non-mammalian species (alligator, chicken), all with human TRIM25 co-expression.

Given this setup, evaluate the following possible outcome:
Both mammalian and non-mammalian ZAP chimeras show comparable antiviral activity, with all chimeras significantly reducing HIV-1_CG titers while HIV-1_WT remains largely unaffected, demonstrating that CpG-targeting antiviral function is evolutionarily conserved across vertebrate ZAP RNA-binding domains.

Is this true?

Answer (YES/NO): NO